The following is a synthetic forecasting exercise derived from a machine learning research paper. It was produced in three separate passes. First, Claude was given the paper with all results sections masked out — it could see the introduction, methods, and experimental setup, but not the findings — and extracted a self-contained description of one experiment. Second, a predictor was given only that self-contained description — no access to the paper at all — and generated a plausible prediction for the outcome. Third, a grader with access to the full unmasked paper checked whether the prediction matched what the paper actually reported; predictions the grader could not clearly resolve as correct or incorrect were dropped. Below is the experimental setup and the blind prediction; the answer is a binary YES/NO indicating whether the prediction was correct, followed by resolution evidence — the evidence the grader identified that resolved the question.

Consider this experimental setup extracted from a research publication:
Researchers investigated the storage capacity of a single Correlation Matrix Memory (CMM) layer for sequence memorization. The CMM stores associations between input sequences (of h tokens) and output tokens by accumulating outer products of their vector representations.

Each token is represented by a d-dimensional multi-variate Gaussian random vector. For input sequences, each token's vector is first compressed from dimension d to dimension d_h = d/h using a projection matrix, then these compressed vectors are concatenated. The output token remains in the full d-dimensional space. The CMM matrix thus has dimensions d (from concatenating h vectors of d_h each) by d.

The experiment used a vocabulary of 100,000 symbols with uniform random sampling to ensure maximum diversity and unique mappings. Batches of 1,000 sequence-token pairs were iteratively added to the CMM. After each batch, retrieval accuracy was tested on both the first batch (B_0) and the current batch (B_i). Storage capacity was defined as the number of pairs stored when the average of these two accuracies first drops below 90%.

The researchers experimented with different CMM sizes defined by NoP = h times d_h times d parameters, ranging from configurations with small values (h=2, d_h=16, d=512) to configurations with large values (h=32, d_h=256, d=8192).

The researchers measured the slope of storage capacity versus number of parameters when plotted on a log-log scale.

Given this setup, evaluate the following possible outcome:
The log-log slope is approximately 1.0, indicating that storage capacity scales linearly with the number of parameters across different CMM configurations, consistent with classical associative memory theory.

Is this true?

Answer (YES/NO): YES